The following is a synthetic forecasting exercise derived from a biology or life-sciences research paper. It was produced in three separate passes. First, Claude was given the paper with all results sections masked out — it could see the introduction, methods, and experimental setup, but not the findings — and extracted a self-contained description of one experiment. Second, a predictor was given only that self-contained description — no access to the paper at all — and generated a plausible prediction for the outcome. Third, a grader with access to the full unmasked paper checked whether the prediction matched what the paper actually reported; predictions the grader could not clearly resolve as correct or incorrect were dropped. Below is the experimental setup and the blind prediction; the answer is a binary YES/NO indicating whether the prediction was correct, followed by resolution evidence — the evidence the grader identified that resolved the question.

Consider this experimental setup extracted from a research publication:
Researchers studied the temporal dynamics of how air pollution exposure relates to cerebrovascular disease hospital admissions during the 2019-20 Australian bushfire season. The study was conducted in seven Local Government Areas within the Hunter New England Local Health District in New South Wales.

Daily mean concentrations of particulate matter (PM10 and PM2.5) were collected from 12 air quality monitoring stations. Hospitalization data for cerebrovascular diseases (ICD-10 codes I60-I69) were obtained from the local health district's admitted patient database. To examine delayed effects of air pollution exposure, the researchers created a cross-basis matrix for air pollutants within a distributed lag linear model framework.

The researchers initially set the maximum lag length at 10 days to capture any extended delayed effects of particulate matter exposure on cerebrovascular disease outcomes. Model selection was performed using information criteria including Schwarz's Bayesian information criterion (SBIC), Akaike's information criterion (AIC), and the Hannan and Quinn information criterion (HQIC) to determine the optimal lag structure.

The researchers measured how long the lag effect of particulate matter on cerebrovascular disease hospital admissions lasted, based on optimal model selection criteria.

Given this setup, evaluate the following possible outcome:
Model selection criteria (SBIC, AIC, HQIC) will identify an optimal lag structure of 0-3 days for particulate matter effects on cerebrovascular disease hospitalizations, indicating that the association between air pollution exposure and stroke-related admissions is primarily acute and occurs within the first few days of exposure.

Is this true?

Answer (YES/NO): YES